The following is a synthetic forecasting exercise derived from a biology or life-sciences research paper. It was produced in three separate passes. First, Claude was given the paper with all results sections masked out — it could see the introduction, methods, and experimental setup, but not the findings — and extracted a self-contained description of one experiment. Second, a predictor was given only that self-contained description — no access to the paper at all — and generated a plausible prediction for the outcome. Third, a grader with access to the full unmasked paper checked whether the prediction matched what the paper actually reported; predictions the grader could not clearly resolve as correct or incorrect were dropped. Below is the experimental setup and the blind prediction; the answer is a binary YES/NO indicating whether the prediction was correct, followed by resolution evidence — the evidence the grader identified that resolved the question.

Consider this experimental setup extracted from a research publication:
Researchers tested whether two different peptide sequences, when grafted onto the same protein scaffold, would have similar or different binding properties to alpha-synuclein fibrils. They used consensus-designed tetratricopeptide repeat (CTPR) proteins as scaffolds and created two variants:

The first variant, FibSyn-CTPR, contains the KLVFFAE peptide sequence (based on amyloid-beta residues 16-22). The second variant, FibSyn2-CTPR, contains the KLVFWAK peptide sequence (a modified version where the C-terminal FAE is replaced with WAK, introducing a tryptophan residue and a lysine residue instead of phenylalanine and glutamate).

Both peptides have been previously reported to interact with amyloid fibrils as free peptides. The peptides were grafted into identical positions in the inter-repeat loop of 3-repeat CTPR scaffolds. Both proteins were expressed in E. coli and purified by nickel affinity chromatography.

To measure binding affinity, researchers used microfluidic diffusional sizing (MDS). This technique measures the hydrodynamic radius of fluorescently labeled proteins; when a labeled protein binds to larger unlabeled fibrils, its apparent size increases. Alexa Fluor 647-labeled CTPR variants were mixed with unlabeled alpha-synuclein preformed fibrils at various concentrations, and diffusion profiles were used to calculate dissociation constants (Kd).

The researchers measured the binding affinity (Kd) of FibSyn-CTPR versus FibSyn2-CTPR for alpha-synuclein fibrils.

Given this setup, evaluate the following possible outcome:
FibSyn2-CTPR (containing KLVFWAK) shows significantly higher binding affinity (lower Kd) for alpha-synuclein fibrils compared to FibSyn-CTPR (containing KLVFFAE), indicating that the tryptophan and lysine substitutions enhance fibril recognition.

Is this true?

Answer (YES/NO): NO